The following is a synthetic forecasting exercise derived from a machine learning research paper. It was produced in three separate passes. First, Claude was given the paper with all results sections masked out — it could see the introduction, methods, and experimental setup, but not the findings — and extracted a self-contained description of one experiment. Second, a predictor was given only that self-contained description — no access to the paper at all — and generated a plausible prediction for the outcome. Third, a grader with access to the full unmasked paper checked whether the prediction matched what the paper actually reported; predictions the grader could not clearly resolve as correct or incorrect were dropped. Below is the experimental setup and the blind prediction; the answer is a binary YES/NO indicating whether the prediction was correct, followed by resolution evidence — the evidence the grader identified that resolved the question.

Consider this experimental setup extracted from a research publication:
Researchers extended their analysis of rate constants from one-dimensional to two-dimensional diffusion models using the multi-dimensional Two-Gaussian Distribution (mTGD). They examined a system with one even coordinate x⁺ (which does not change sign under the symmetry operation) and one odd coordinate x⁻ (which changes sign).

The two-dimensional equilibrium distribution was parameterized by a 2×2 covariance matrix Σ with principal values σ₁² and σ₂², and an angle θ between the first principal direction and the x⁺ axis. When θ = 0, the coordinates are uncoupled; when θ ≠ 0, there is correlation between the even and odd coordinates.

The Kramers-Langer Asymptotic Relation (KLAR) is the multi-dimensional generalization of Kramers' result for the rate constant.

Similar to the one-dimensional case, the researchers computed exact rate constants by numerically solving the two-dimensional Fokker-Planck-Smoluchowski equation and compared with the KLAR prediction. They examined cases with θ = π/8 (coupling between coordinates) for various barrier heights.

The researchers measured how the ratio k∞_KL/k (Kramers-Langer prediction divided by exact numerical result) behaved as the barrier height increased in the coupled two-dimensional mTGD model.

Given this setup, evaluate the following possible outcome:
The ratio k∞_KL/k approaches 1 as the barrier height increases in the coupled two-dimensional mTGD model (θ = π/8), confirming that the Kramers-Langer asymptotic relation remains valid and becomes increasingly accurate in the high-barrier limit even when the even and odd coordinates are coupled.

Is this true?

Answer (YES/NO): NO